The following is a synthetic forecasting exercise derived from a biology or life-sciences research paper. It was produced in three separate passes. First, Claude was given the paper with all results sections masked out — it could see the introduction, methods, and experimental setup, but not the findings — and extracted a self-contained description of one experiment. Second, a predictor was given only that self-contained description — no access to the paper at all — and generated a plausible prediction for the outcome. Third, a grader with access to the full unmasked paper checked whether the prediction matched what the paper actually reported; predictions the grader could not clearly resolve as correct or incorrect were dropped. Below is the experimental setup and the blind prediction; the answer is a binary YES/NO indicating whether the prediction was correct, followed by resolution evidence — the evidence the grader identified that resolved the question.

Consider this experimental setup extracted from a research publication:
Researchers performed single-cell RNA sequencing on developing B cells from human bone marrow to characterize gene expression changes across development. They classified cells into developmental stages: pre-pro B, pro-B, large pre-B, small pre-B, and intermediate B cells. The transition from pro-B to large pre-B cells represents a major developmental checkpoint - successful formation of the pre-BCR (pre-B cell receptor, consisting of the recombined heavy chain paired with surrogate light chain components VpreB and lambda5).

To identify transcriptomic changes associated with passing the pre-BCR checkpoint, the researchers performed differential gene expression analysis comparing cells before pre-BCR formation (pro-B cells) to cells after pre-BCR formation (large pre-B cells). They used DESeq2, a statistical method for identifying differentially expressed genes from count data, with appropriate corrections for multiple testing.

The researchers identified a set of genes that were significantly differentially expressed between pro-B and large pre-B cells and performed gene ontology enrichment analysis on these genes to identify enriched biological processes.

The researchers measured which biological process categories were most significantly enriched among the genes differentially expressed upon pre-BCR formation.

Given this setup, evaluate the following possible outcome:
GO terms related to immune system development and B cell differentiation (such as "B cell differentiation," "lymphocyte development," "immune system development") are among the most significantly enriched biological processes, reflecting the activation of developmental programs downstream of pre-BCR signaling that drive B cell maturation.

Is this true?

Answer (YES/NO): NO